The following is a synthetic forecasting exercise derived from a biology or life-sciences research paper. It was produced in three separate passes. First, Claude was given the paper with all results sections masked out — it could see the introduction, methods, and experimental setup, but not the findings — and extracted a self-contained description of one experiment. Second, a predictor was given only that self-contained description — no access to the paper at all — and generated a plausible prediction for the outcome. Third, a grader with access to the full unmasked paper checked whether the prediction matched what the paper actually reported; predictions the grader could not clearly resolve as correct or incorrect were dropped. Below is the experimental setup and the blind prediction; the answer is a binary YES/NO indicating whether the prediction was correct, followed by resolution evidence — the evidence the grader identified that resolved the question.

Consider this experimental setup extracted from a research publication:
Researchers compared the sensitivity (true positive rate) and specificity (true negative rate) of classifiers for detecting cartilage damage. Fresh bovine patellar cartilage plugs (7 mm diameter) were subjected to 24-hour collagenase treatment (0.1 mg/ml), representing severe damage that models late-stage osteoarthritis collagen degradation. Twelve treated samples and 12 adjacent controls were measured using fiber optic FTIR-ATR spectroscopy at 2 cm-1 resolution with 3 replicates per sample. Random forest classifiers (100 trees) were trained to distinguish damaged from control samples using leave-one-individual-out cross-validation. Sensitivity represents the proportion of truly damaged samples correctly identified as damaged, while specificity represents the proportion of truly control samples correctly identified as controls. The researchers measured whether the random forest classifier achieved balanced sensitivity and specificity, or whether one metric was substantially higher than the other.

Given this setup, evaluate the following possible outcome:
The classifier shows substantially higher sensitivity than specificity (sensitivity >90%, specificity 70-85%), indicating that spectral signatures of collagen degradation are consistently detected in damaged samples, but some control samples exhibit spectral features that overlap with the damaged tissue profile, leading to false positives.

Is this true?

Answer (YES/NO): NO